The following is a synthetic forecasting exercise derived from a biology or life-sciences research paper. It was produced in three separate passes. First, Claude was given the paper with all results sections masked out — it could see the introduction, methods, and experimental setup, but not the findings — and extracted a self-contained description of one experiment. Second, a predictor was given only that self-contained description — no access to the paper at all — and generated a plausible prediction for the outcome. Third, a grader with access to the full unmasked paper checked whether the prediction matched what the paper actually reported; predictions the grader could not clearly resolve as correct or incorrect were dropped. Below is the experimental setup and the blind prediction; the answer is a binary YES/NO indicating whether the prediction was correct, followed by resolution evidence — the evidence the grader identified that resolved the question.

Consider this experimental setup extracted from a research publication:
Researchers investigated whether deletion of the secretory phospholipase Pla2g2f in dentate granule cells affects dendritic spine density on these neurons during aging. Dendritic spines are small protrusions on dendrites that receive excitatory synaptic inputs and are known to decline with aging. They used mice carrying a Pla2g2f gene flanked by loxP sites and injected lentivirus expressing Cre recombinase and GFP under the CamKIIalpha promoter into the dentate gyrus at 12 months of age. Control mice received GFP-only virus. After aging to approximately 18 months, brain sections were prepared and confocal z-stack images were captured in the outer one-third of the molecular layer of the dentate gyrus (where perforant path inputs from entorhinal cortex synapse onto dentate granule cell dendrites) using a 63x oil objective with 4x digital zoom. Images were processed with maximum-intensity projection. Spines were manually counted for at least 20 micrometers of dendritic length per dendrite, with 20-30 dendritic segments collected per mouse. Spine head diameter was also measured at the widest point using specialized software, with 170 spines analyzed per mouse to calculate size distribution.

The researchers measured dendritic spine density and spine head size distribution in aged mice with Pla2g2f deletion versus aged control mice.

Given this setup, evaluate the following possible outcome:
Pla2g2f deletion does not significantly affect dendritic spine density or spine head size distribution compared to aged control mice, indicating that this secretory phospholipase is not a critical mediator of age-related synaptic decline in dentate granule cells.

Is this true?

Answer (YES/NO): NO